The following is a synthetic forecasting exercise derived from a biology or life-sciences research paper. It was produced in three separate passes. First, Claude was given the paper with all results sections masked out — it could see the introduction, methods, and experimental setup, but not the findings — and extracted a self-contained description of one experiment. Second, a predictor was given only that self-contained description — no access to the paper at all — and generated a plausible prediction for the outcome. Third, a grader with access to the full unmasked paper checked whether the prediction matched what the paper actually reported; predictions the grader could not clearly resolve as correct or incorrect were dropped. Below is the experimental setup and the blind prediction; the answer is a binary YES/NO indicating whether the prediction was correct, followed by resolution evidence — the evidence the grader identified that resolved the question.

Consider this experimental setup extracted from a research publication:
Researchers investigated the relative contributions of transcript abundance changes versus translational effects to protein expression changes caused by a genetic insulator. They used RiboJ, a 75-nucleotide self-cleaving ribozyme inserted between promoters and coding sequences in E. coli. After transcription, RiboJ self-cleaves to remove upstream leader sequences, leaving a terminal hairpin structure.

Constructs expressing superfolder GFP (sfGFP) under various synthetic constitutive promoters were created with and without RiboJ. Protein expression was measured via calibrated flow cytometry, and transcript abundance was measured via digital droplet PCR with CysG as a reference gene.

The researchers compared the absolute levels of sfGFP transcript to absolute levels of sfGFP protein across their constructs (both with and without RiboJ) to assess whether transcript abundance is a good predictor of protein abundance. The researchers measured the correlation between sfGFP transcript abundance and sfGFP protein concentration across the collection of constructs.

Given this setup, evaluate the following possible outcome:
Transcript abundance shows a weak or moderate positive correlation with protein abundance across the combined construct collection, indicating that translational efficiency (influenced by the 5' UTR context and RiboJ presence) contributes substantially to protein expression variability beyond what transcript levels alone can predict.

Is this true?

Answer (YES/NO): NO